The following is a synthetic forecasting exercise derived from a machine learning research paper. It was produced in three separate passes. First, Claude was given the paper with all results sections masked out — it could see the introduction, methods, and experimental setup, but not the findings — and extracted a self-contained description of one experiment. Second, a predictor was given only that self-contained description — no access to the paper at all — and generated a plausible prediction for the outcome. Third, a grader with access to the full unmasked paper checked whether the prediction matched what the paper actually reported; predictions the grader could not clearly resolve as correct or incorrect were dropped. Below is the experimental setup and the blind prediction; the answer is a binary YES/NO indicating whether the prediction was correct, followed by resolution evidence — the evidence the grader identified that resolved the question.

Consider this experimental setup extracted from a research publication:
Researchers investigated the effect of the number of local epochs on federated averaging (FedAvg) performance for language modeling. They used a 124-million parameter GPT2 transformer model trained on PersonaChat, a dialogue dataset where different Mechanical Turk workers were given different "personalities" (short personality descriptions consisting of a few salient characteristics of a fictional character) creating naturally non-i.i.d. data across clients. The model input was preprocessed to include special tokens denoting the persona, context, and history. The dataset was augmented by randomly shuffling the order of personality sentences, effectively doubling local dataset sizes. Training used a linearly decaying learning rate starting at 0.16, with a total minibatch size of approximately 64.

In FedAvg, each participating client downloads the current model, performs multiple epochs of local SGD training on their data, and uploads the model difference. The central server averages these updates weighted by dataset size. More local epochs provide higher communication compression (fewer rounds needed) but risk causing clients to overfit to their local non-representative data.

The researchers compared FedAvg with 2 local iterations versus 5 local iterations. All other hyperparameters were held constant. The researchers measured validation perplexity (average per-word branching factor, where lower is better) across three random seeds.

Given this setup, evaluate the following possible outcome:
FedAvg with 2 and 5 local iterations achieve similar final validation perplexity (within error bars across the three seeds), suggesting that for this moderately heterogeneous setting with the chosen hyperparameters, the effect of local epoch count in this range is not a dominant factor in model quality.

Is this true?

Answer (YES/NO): NO